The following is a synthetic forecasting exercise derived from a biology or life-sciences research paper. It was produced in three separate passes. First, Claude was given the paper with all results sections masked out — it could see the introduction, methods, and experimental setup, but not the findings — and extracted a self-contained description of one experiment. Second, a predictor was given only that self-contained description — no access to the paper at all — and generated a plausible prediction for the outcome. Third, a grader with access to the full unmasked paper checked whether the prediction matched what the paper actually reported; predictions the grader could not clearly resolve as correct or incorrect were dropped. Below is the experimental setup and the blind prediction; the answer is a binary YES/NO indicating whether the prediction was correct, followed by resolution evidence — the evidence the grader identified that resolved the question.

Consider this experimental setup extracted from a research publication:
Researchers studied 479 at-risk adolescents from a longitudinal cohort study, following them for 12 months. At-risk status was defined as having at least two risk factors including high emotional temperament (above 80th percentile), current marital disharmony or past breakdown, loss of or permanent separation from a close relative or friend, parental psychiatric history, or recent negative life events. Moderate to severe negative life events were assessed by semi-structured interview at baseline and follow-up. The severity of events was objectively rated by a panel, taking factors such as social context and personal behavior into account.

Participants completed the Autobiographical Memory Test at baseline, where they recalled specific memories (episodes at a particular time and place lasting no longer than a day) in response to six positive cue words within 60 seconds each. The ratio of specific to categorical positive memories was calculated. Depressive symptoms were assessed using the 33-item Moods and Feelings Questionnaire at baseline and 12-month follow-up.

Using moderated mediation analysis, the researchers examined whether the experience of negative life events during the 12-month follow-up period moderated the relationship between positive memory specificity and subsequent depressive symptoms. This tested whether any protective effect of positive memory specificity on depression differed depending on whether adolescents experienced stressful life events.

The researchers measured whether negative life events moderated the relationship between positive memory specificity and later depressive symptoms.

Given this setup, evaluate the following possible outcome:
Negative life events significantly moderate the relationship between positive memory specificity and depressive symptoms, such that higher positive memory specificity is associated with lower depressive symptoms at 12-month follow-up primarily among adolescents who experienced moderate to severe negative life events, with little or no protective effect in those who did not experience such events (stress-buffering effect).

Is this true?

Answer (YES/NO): YES